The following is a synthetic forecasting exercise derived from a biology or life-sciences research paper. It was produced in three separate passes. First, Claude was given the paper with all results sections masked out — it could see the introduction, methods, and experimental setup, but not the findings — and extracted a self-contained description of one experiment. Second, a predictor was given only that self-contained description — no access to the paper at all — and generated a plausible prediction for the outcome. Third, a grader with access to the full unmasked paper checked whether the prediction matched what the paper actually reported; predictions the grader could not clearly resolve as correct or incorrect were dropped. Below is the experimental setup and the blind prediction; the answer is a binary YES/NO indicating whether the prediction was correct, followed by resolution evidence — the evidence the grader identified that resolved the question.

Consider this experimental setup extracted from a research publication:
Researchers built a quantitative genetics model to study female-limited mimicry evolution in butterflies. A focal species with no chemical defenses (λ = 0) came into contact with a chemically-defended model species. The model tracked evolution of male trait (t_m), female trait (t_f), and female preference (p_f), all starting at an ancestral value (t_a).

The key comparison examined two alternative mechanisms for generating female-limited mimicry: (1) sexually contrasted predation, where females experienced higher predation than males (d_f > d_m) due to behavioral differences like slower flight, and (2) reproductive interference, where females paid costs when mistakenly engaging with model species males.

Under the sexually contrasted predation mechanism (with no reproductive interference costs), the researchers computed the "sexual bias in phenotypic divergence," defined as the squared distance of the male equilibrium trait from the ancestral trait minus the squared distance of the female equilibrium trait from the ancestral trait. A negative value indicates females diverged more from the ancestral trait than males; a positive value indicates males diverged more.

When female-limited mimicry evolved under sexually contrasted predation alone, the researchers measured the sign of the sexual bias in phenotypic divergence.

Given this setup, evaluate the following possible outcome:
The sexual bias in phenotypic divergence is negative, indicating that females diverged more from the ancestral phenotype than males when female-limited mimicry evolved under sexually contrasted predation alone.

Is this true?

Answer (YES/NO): YES